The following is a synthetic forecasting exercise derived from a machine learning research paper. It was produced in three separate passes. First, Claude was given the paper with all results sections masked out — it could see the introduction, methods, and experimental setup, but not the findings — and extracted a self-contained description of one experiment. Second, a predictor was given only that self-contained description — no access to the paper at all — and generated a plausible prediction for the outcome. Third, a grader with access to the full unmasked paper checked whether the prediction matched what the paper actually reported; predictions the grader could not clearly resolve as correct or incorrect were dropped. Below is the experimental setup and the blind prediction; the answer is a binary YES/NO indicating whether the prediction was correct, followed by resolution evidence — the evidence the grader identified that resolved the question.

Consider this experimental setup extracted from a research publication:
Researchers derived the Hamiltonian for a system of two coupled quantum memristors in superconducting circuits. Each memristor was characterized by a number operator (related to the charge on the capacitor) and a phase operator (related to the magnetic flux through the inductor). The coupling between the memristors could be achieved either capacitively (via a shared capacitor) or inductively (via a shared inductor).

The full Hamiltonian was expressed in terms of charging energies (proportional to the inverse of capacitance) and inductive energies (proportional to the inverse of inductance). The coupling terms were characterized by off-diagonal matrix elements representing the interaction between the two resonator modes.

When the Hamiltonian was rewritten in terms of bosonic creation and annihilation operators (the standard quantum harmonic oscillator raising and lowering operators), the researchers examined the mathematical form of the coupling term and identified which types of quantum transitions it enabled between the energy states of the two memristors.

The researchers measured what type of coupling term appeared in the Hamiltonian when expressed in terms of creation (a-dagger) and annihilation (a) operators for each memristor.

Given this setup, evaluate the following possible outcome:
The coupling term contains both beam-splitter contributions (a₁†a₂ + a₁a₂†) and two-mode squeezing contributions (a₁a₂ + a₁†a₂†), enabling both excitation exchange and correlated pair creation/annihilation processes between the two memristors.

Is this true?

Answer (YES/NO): NO